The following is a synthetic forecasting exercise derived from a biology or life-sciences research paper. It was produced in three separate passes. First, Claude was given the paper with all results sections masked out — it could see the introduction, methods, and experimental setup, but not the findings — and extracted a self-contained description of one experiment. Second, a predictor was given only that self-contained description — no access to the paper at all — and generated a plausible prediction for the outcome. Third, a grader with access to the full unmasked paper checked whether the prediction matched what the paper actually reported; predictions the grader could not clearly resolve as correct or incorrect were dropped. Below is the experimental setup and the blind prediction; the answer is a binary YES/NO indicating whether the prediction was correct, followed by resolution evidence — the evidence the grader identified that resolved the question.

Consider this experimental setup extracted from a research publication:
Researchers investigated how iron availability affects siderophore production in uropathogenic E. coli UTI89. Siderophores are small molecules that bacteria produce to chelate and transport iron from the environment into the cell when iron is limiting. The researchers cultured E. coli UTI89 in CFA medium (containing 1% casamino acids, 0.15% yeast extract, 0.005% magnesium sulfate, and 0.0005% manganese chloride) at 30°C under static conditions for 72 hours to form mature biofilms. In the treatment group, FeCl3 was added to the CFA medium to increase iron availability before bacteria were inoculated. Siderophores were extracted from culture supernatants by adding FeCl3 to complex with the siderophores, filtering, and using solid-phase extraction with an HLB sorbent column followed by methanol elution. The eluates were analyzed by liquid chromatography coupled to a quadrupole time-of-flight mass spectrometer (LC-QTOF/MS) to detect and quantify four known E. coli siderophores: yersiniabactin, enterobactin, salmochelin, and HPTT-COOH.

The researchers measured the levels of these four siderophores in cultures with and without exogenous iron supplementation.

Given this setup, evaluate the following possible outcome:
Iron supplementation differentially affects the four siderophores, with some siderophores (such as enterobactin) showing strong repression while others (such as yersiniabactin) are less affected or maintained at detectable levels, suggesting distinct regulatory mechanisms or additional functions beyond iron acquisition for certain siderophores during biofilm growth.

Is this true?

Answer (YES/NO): NO